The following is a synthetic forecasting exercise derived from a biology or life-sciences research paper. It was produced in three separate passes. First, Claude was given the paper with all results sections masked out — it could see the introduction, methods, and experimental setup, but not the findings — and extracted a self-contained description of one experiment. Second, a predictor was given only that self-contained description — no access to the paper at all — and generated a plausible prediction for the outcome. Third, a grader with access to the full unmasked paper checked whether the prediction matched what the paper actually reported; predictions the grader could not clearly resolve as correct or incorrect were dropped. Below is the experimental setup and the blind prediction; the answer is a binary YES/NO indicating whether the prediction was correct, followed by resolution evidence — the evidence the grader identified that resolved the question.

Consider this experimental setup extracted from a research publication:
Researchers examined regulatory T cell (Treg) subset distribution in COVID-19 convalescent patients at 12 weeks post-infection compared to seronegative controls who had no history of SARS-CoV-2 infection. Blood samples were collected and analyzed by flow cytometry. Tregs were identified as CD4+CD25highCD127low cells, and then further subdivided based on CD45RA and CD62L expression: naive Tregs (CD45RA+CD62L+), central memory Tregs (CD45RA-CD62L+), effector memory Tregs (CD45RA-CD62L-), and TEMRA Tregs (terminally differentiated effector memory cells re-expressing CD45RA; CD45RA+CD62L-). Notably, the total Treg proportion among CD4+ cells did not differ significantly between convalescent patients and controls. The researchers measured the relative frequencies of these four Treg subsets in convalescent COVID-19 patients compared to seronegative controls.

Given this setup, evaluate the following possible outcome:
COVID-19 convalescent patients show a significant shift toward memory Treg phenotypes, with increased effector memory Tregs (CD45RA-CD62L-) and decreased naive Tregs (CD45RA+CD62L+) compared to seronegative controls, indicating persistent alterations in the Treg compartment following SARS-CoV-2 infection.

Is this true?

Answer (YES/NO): NO